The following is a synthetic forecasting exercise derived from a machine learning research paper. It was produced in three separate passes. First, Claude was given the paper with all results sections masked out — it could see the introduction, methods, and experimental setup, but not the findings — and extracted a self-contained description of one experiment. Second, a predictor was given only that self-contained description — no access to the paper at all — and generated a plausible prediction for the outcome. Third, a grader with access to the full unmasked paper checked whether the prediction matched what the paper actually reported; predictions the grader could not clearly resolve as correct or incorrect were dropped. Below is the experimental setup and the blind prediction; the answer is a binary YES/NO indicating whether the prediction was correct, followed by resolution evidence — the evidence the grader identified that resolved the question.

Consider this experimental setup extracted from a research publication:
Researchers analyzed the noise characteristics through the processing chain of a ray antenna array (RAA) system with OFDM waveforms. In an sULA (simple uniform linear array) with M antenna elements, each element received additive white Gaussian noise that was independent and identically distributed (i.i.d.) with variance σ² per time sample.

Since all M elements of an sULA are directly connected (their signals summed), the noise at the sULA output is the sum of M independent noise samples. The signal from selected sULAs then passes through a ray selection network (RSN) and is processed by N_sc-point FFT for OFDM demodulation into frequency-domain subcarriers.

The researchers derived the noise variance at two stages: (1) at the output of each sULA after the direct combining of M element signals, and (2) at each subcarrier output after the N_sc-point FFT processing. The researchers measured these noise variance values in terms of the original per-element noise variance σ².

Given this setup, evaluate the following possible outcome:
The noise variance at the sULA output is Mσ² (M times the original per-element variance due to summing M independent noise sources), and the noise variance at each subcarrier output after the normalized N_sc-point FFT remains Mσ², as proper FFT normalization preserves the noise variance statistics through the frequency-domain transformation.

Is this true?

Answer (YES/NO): NO